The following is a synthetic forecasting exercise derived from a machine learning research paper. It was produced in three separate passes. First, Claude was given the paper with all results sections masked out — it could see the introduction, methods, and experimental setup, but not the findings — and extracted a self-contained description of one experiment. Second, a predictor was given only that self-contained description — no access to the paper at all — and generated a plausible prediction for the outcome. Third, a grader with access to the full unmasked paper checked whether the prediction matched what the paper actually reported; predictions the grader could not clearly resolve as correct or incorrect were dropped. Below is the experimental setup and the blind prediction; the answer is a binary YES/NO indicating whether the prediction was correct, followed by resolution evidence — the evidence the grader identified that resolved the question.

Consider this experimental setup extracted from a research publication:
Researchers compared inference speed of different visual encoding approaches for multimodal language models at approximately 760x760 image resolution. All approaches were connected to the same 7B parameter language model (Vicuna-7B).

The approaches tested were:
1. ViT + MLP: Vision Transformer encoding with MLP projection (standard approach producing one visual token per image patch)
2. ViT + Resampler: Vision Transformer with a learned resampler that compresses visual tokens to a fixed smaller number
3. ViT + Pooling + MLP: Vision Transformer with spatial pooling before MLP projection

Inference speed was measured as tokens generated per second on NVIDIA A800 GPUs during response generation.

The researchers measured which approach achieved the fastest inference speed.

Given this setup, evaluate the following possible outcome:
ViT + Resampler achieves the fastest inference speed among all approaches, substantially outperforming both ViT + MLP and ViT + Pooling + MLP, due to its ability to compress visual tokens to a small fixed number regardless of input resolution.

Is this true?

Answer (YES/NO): NO